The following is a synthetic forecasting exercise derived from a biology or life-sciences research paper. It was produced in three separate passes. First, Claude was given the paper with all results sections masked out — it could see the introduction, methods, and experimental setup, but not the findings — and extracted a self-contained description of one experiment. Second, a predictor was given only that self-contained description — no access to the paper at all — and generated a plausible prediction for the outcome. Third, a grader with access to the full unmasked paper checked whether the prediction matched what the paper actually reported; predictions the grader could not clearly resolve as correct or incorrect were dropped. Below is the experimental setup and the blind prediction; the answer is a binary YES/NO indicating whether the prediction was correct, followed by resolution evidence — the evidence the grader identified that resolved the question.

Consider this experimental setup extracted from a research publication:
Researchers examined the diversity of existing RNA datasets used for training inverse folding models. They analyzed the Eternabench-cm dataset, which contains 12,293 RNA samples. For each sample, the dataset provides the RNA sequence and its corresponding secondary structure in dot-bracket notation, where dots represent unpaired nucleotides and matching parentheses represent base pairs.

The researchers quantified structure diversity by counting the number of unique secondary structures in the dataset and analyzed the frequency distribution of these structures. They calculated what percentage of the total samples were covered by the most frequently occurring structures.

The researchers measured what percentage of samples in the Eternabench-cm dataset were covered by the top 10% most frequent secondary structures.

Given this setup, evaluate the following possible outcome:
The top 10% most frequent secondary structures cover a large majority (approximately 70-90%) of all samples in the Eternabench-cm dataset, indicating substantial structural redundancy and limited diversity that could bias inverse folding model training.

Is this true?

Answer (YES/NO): YES